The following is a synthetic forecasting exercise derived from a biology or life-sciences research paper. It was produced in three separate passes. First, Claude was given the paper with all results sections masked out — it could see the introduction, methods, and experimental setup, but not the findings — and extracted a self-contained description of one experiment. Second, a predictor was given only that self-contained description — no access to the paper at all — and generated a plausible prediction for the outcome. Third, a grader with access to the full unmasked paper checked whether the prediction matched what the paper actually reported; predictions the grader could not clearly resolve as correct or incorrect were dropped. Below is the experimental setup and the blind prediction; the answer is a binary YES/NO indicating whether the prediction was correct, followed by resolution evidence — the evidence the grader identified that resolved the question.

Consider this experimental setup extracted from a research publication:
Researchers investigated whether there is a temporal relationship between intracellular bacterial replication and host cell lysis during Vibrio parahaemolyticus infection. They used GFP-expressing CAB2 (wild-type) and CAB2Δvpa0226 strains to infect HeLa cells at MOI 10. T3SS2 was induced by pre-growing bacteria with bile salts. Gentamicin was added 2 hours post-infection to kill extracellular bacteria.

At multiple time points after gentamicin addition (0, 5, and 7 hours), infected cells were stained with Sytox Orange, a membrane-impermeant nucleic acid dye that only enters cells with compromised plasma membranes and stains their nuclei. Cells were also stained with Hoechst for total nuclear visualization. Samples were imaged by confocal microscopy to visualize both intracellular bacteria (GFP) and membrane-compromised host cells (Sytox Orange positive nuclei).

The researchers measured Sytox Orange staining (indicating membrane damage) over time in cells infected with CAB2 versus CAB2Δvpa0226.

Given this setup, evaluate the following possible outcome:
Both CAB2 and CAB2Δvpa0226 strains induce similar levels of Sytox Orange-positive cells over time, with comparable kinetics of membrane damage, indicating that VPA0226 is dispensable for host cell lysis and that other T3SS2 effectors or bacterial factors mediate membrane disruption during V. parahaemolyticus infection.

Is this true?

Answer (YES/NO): NO